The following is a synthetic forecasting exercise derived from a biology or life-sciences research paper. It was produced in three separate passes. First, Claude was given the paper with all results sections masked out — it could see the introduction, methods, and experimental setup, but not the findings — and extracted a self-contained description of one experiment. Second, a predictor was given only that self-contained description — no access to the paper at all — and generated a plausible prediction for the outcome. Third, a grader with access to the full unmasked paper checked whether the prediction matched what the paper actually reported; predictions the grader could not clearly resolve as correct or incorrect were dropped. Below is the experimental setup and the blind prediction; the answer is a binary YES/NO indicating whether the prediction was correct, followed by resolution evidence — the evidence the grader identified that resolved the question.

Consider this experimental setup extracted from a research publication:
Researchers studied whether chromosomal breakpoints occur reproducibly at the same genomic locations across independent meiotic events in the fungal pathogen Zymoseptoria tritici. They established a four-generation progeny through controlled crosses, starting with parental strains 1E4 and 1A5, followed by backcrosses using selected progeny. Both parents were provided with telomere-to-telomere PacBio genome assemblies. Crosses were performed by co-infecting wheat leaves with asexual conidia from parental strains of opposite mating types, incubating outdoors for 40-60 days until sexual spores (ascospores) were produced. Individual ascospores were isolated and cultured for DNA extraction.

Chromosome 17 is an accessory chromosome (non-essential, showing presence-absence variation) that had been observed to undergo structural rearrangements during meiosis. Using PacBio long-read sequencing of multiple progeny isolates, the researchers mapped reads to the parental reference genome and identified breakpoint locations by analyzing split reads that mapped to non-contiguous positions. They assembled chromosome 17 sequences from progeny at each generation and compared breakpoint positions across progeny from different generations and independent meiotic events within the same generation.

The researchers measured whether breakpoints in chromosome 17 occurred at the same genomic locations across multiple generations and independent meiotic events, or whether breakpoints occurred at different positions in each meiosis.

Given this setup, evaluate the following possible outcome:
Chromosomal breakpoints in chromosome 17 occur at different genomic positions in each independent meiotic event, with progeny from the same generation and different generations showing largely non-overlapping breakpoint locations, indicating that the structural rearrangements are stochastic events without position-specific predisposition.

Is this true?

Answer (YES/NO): NO